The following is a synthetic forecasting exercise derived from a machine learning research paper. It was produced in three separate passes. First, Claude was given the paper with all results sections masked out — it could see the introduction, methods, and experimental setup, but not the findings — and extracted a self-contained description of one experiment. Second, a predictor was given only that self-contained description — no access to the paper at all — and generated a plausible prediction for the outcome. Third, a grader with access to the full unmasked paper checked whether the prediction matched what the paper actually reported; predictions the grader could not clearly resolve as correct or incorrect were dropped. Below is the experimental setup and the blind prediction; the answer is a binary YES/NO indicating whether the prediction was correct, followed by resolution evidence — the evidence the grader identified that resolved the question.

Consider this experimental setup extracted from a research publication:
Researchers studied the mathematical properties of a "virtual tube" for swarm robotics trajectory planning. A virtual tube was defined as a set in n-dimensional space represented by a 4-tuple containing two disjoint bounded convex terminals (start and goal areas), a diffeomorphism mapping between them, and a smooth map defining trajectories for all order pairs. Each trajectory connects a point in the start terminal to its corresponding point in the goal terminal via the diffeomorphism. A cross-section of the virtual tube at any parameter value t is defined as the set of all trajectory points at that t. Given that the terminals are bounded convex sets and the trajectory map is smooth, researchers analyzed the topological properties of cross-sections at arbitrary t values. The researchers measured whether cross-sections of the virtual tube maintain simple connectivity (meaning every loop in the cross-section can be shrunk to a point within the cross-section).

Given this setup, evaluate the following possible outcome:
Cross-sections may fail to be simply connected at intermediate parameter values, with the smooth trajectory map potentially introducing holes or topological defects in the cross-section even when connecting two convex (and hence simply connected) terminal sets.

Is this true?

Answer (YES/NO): NO